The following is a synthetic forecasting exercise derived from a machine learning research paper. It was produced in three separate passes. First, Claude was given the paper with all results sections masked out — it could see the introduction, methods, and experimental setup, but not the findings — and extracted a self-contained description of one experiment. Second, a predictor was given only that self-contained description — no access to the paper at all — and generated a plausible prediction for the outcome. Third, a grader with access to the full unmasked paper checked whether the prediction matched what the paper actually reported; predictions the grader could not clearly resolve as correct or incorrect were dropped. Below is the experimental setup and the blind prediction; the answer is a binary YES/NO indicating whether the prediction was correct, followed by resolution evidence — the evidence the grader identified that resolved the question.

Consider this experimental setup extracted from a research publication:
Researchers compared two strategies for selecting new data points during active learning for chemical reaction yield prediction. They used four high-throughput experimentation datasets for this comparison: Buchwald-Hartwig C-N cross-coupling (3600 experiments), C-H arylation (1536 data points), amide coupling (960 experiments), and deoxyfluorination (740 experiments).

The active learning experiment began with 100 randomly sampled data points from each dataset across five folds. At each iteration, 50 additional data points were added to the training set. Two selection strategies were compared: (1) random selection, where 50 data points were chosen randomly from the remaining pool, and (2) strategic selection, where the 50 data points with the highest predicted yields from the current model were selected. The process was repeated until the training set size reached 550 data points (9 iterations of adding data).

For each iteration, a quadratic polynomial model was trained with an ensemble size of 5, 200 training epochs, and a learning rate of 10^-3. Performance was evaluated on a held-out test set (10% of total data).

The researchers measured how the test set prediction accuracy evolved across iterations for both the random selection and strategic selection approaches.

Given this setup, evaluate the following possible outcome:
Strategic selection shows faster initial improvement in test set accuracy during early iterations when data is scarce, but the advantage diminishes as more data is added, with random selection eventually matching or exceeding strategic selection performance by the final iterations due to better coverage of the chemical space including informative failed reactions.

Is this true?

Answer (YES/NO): NO